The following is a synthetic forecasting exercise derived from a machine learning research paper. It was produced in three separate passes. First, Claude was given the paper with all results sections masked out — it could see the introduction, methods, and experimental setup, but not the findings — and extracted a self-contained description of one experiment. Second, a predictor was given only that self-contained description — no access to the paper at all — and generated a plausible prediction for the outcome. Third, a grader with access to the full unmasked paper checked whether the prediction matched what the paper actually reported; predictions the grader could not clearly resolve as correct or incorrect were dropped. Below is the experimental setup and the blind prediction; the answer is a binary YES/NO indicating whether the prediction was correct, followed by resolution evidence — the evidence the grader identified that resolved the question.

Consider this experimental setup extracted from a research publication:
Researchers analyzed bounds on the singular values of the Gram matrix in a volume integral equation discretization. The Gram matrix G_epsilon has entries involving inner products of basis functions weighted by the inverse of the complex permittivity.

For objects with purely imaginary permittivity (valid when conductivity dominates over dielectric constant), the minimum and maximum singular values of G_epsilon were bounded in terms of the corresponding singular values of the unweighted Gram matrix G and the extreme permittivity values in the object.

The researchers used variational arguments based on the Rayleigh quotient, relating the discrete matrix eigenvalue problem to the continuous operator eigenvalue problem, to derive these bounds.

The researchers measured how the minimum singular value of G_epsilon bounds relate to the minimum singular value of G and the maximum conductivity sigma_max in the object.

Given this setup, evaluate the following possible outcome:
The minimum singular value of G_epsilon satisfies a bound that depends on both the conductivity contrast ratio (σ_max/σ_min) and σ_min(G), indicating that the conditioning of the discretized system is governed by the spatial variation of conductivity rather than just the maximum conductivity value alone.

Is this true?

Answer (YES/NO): NO